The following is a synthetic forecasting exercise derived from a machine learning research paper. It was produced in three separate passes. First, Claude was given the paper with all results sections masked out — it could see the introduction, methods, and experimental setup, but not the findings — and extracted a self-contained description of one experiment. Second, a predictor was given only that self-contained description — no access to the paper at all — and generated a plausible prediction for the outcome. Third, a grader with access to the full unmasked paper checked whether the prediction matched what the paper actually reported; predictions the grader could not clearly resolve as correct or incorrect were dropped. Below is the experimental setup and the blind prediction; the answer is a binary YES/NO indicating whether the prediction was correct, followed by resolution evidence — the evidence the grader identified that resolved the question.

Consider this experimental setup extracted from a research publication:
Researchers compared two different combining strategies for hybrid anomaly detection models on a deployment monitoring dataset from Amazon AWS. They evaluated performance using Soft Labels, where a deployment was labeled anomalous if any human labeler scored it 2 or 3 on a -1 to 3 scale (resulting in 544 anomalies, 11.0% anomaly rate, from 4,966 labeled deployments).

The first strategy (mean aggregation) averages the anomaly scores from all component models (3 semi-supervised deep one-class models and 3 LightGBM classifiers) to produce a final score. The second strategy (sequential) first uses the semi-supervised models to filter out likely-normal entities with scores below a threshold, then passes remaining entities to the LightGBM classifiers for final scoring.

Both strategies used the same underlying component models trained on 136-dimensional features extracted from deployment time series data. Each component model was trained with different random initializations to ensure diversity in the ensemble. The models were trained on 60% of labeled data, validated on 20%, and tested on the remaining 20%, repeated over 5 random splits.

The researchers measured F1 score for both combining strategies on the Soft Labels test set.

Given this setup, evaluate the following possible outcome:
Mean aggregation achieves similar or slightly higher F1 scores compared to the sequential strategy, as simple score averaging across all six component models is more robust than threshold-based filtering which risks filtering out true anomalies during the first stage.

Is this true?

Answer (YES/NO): YES